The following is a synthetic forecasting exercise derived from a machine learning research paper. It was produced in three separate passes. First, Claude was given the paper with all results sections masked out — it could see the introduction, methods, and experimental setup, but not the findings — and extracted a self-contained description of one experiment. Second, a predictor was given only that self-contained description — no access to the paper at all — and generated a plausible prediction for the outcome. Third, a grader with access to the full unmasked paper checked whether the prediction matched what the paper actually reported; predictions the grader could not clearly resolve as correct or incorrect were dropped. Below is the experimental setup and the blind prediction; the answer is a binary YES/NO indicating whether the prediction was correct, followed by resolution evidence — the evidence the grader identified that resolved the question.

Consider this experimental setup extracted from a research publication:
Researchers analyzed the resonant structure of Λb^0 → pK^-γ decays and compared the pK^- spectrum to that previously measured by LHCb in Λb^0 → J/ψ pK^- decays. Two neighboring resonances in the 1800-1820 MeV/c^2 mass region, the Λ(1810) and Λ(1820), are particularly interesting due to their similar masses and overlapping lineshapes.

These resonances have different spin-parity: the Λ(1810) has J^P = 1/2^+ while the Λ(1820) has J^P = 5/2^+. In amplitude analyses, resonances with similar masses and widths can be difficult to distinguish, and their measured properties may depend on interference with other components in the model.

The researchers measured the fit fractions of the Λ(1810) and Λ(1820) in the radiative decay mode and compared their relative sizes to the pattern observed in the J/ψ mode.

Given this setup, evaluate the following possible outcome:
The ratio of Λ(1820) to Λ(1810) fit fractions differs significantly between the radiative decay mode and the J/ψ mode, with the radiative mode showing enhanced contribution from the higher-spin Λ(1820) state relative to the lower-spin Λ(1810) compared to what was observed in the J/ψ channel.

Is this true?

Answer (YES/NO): YES